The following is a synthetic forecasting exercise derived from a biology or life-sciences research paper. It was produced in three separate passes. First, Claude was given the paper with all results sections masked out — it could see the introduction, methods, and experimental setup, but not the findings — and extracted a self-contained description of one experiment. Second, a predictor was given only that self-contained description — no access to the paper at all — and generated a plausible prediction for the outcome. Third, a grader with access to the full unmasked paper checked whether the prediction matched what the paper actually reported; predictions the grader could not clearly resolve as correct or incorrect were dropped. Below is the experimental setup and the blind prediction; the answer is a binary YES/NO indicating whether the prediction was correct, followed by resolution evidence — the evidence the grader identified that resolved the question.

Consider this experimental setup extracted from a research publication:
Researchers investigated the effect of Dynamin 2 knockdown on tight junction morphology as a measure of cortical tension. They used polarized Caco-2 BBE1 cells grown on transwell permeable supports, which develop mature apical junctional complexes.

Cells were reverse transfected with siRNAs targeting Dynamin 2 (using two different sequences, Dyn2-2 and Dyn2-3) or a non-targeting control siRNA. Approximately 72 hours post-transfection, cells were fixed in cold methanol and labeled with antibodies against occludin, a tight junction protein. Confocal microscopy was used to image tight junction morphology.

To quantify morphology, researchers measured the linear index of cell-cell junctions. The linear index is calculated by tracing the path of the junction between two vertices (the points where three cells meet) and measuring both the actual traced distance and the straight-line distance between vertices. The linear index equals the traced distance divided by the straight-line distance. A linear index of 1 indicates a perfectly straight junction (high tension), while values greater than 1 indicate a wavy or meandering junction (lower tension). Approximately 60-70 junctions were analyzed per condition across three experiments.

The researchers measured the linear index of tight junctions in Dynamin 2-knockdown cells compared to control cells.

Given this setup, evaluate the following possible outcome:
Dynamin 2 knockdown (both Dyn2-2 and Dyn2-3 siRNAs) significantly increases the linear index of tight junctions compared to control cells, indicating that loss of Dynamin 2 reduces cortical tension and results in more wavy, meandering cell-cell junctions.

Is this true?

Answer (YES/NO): YES